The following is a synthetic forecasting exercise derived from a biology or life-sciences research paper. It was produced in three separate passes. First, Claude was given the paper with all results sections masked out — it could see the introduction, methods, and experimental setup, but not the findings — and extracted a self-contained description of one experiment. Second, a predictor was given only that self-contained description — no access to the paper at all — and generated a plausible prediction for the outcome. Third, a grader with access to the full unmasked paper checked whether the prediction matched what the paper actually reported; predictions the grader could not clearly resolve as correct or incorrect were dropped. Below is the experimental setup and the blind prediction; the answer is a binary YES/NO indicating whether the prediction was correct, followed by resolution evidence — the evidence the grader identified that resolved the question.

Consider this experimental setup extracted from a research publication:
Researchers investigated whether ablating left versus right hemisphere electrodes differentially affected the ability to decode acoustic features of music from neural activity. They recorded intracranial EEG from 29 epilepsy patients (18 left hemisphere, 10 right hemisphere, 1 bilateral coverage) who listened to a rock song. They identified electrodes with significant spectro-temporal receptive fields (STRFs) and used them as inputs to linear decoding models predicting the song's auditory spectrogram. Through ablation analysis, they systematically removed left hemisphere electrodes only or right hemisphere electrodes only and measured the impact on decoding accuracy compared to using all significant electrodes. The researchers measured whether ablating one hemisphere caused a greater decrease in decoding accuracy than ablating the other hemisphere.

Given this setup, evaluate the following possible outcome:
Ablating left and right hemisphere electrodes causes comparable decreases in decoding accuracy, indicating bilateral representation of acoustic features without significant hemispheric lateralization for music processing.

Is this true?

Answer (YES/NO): NO